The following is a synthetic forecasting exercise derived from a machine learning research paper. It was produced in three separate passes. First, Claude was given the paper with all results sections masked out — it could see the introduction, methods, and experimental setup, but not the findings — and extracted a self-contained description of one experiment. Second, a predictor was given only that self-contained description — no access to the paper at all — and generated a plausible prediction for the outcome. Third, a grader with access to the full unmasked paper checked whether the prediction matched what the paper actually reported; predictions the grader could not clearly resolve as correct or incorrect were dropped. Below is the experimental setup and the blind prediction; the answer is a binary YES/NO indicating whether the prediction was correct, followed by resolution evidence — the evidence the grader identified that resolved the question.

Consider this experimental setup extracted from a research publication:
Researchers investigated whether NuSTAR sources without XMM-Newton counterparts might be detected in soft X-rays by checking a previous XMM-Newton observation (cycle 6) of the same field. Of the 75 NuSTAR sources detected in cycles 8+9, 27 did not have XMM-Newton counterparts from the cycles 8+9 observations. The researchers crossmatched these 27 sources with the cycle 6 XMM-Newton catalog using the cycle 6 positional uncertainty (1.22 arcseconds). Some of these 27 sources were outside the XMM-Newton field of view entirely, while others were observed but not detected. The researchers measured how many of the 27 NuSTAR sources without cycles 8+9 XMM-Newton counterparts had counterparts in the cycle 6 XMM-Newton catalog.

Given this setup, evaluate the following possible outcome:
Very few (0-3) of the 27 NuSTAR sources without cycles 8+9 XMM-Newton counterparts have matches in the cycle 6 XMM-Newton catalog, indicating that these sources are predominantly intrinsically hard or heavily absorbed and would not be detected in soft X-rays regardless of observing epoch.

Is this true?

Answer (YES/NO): NO